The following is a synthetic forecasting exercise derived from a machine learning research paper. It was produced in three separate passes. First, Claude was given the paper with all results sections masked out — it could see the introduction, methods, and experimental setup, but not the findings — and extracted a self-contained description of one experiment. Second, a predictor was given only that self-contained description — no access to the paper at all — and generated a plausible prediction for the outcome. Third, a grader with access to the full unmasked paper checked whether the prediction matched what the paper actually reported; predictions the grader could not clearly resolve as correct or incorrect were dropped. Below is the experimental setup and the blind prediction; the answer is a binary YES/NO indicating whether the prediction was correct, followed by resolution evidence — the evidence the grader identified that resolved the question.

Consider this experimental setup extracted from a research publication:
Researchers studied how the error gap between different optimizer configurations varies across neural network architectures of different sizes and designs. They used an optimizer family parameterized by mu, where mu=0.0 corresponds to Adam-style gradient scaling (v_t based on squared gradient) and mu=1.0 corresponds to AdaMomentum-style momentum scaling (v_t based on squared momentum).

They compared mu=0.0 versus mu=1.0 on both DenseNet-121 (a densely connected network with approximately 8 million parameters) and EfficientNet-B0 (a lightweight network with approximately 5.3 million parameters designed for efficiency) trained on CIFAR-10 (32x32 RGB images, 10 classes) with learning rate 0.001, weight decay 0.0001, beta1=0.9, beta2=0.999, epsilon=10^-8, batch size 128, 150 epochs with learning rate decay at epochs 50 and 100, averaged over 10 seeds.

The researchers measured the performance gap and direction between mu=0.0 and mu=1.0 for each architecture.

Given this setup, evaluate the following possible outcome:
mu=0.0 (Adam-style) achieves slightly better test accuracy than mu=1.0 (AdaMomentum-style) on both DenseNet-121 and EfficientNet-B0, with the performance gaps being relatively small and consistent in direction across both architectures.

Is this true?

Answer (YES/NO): NO